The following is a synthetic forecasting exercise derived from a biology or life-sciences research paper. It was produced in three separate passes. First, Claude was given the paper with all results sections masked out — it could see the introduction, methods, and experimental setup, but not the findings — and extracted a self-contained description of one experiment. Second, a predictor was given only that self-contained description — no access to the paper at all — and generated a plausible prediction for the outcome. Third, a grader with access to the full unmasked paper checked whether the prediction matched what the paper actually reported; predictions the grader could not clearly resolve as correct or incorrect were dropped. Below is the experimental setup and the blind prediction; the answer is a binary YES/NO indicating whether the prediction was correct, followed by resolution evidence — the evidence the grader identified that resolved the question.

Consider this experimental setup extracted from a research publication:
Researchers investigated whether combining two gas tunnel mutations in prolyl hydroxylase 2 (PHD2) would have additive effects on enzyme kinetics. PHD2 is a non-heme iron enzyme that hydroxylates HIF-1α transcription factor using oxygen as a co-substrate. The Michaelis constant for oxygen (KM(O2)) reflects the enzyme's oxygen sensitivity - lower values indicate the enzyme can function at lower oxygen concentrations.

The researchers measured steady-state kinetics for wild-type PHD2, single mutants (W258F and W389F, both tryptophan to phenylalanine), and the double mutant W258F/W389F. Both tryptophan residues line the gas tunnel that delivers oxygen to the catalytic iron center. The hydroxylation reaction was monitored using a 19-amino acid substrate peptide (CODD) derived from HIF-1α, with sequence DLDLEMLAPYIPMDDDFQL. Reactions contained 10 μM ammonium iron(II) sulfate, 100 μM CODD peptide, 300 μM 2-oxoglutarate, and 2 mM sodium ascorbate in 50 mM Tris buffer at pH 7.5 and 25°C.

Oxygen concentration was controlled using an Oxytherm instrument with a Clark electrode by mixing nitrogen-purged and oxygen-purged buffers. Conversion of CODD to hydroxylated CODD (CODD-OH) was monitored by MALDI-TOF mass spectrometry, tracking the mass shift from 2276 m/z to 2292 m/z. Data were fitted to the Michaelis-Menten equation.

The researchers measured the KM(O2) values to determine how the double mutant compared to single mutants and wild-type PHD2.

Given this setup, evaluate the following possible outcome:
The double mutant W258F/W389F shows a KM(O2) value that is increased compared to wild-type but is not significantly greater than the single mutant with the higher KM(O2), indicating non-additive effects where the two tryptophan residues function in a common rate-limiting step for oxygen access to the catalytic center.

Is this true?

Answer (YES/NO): NO